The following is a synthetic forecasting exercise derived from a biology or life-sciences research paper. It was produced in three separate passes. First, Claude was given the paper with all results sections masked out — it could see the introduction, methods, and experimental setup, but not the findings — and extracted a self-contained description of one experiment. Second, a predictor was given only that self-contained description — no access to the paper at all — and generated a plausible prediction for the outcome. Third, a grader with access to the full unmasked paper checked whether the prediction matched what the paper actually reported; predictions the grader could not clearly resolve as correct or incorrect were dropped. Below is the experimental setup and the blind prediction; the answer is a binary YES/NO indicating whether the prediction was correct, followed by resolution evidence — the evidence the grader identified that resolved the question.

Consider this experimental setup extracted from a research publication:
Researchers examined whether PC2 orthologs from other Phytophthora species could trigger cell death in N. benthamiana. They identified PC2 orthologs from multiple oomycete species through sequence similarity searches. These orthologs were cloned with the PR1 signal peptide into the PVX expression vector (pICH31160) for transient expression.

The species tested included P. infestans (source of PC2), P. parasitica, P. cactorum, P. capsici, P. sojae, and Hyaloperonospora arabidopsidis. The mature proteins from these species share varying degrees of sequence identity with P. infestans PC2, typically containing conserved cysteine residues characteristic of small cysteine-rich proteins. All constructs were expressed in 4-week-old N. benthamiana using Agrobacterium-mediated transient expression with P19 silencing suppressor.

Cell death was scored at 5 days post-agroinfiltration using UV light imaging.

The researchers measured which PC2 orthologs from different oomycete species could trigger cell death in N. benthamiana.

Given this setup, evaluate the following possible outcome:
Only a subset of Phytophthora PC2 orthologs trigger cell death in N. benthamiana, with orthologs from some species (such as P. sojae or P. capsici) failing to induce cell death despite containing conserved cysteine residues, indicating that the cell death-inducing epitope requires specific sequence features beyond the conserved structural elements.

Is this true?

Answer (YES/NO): NO